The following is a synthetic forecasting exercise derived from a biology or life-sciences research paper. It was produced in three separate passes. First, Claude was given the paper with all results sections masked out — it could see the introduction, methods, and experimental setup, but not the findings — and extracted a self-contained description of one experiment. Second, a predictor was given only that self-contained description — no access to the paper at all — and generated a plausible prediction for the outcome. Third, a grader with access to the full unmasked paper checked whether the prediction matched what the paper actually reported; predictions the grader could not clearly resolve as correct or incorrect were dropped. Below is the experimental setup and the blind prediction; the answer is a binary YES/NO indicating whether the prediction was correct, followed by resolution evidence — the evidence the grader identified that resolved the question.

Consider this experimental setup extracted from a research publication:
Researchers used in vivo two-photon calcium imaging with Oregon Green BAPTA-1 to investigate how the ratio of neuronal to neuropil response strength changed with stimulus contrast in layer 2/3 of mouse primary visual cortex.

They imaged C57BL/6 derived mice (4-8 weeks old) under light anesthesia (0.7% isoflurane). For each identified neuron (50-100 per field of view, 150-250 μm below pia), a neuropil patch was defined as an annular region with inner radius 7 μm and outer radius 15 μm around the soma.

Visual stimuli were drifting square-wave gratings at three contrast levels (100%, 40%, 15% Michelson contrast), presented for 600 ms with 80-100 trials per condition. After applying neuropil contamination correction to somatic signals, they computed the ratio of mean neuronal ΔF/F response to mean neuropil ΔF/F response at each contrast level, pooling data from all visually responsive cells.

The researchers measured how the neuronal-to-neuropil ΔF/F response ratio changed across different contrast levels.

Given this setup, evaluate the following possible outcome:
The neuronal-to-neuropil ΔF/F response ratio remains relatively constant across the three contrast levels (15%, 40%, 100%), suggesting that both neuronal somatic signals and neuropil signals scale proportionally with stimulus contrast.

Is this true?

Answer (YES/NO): NO